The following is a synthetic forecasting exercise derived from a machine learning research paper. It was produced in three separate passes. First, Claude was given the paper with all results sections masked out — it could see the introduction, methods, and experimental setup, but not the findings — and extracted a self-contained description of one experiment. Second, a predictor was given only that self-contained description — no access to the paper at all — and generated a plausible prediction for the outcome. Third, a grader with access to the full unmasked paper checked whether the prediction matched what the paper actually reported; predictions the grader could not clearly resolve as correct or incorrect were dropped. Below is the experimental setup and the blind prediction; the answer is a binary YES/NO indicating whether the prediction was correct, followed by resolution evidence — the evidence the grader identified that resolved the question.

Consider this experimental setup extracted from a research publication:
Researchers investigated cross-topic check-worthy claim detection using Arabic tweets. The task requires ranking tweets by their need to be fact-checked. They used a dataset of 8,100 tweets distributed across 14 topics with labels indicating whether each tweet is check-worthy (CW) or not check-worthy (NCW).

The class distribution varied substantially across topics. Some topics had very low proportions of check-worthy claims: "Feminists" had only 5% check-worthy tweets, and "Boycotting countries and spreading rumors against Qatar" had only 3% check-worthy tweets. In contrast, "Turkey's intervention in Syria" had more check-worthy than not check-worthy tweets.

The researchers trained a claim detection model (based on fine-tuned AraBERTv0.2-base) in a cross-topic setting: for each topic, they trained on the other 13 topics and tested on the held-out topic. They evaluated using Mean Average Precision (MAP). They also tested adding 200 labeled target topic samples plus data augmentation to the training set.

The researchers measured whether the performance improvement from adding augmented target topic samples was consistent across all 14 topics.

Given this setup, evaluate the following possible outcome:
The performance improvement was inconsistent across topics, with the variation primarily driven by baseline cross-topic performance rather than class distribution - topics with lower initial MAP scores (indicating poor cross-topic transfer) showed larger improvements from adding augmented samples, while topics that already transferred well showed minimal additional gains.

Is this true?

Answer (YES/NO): NO